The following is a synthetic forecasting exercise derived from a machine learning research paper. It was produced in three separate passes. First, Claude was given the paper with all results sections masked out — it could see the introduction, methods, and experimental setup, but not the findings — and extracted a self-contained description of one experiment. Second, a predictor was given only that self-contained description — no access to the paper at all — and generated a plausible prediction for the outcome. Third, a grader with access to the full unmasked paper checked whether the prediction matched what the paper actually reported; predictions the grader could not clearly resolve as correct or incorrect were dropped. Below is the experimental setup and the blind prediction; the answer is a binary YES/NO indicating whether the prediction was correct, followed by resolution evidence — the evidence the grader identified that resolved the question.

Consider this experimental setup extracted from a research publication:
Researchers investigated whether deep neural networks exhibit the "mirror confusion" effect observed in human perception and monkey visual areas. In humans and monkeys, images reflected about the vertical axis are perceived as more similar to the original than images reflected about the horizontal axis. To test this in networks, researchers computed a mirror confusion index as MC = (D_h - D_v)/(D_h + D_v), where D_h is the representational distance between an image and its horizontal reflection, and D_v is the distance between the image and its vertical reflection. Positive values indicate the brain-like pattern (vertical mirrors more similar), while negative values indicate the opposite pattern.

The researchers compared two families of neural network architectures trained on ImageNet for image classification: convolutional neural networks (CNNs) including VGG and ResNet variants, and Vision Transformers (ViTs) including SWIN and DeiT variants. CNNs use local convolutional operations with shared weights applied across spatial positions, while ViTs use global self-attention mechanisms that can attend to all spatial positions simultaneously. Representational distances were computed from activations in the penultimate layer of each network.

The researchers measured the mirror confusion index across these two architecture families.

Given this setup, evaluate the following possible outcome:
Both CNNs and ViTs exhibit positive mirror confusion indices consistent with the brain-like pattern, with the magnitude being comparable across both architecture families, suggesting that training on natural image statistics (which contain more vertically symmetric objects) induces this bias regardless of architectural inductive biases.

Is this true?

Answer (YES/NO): NO